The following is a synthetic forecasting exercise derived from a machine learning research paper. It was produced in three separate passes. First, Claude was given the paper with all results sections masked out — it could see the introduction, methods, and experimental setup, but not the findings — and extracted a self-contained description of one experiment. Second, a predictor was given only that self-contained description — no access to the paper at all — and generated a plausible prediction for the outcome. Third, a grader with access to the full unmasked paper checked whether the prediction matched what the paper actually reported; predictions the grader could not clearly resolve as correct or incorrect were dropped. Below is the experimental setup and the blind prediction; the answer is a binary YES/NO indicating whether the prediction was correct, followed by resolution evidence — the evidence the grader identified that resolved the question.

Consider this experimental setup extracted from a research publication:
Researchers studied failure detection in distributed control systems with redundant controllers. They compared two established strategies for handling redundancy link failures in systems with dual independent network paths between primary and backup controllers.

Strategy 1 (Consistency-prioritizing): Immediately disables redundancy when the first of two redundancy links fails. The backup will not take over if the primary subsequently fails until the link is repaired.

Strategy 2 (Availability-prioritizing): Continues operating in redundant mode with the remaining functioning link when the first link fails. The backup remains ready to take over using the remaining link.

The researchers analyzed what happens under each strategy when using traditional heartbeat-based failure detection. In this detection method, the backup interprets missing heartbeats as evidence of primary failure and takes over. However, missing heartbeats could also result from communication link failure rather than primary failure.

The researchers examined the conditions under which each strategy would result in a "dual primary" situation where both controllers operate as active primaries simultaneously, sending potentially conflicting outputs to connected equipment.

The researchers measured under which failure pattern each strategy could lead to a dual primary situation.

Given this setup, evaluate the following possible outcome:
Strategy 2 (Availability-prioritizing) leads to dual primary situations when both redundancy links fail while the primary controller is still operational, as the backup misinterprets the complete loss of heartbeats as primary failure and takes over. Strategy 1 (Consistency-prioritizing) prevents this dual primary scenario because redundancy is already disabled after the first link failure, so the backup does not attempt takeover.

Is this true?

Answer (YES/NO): NO